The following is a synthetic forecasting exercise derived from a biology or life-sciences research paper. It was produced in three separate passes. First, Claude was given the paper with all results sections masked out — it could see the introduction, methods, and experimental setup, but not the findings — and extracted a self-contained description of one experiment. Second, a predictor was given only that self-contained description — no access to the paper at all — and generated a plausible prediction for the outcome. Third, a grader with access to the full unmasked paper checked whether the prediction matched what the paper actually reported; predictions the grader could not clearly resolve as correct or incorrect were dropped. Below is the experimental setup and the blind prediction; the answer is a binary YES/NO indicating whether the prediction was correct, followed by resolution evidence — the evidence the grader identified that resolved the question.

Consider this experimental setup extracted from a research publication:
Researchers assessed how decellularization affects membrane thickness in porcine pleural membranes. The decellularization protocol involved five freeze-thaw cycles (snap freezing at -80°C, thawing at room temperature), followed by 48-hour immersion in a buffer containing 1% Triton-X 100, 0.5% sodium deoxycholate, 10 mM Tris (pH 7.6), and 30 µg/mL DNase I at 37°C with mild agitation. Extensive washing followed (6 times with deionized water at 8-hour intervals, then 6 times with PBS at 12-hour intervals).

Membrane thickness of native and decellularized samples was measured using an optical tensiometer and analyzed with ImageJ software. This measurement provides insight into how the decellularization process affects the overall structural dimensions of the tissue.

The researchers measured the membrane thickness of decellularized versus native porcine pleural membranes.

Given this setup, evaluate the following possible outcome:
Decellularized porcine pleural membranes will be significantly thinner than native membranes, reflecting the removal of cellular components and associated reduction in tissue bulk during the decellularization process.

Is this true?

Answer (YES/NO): NO